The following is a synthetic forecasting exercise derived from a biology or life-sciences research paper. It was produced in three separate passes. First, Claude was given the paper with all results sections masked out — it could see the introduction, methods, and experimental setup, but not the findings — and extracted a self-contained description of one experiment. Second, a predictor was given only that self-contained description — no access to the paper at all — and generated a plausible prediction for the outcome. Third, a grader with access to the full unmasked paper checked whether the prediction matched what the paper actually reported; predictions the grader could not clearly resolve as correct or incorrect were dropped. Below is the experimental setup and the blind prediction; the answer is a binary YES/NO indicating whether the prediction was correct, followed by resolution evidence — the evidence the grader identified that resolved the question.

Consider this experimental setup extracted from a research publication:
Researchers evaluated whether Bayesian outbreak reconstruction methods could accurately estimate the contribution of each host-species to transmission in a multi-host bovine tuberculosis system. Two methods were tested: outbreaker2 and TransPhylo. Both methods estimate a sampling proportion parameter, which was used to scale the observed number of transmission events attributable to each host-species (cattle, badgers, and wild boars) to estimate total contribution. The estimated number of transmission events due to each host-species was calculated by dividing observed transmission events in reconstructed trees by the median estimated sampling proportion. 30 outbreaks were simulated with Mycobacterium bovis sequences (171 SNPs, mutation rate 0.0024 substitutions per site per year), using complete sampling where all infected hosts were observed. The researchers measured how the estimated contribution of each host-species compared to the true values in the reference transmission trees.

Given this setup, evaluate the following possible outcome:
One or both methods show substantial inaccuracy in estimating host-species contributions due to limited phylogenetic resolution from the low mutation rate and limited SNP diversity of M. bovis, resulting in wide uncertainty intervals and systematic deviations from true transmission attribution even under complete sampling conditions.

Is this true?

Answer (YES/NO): NO